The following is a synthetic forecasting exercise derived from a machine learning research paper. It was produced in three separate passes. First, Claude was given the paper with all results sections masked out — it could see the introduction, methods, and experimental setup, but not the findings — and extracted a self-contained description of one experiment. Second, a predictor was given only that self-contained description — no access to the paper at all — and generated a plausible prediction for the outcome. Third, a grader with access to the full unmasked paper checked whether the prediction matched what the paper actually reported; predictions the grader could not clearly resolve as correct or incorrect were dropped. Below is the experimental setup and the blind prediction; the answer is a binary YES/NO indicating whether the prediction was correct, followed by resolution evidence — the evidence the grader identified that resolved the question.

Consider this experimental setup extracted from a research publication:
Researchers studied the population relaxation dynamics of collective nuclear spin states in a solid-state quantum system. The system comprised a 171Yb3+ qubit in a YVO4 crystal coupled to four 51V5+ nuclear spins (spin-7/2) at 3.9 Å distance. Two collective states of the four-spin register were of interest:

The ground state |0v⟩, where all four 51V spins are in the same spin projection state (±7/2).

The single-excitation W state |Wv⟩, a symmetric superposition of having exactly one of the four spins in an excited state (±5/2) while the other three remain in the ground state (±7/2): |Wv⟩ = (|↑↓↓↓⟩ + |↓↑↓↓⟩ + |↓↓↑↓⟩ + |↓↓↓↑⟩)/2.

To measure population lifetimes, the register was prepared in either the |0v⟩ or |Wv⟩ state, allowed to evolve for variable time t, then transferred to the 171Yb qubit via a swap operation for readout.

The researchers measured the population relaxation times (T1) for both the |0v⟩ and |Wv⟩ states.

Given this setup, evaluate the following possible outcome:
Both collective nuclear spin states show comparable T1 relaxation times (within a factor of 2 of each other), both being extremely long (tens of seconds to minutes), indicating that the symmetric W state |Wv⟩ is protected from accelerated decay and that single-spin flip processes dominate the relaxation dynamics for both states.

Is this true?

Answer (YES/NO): NO